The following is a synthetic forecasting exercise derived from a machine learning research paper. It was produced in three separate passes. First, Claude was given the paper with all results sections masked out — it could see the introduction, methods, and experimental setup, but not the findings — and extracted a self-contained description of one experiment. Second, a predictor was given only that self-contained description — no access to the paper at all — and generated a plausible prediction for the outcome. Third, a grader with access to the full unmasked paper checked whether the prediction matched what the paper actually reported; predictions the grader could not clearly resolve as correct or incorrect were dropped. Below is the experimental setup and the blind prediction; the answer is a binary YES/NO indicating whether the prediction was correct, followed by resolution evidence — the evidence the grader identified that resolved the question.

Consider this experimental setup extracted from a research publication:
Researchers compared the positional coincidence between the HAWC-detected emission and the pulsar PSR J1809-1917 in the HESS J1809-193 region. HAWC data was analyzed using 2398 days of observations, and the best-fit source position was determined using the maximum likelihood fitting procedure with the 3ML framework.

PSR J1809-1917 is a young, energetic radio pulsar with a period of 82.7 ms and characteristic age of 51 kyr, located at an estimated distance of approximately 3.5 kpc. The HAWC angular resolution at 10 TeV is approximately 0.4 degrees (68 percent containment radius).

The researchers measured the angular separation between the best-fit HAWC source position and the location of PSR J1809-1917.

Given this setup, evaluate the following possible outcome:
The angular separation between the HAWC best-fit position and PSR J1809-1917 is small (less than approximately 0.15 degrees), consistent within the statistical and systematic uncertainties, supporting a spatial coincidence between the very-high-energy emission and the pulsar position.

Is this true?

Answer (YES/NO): YES